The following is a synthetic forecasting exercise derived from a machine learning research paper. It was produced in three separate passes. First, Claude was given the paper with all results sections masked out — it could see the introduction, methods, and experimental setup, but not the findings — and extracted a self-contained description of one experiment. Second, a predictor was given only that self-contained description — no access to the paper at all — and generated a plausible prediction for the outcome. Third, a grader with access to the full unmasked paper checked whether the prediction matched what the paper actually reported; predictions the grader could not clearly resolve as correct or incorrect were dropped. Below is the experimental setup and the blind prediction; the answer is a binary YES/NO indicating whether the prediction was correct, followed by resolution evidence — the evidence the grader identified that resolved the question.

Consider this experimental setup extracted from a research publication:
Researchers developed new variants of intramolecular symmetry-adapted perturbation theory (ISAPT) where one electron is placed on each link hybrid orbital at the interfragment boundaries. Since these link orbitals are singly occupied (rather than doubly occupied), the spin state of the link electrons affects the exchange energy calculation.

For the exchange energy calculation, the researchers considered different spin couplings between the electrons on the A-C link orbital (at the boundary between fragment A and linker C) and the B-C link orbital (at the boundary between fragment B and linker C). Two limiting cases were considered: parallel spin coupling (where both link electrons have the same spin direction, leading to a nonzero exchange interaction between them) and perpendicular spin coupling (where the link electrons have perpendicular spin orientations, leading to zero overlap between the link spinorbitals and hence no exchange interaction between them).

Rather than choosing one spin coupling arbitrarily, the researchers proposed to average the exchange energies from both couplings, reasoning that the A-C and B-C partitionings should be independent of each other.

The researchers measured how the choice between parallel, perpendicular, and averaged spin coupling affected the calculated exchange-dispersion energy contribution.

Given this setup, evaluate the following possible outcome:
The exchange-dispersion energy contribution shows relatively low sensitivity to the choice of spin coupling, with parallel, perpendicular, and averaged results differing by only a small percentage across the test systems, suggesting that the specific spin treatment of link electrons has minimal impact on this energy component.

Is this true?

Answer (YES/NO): YES